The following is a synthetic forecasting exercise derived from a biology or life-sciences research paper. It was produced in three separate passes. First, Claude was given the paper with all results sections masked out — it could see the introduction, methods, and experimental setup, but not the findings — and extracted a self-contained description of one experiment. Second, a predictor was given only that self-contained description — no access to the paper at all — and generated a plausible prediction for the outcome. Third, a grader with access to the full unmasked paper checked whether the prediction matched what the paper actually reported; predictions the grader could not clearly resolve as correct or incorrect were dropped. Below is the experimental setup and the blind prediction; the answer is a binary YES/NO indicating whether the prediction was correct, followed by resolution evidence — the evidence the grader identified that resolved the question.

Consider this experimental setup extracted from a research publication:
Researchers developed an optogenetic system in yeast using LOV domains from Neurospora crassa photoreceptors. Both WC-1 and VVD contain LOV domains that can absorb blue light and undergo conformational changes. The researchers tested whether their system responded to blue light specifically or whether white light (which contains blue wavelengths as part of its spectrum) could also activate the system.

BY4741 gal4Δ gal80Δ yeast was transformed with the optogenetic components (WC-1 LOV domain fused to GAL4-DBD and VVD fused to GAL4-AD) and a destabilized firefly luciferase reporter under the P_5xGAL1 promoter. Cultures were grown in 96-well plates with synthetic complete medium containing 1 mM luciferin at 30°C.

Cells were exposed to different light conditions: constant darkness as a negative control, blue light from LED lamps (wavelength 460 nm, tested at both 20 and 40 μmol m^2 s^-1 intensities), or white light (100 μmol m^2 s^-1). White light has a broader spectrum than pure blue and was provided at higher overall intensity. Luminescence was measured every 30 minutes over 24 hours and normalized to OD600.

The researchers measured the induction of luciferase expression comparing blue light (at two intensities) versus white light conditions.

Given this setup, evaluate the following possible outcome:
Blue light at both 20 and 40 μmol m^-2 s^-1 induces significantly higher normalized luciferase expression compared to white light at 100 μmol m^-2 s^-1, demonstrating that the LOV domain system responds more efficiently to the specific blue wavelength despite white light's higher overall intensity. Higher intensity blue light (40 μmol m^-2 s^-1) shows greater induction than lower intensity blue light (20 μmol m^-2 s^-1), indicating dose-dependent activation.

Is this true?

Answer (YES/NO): NO